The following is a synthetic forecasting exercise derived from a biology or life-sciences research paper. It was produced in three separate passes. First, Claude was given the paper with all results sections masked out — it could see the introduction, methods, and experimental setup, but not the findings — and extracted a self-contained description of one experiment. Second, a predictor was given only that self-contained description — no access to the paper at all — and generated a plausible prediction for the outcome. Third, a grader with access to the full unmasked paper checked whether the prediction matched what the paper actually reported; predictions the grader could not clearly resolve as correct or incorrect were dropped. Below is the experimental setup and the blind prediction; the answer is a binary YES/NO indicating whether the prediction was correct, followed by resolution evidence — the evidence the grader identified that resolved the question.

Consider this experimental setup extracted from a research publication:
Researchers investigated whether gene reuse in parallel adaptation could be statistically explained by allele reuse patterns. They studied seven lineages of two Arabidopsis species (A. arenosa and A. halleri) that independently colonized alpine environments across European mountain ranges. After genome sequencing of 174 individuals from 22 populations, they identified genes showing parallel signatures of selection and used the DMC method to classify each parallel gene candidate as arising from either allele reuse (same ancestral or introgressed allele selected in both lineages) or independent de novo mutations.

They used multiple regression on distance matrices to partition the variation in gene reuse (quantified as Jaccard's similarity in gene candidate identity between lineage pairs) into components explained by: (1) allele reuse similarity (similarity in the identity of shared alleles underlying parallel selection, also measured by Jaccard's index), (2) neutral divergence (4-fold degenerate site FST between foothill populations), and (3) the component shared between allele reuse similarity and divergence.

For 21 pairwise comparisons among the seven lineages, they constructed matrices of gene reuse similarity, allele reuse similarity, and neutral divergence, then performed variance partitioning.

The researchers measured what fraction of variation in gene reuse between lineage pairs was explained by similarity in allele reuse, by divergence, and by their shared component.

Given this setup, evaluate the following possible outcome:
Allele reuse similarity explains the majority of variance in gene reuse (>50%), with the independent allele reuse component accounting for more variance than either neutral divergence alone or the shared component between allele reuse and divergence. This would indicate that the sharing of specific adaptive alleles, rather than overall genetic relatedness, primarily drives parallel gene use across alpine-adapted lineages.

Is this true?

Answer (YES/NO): NO